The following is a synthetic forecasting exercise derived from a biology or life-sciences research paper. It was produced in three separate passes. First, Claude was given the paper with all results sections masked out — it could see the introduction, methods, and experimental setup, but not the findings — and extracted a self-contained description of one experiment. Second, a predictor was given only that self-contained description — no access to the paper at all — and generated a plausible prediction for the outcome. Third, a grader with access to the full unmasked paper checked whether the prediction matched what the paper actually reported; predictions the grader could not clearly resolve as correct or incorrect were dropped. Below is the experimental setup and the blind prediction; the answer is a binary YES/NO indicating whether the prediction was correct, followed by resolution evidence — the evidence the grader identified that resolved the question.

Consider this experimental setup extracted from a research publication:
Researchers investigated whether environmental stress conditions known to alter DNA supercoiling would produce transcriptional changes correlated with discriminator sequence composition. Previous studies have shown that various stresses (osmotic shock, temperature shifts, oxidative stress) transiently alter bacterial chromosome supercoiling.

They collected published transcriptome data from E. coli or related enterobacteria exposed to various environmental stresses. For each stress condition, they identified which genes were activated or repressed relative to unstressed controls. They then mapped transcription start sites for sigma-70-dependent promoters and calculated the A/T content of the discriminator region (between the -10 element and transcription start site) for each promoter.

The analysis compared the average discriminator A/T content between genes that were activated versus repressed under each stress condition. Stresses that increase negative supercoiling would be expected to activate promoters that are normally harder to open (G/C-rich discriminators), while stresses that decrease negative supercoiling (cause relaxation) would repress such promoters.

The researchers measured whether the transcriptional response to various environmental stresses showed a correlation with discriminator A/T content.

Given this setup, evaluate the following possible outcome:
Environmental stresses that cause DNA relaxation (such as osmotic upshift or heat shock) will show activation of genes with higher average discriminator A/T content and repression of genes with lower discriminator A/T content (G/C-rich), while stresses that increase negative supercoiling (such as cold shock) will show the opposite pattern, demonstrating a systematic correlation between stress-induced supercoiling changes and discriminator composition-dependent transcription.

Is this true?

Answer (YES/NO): YES